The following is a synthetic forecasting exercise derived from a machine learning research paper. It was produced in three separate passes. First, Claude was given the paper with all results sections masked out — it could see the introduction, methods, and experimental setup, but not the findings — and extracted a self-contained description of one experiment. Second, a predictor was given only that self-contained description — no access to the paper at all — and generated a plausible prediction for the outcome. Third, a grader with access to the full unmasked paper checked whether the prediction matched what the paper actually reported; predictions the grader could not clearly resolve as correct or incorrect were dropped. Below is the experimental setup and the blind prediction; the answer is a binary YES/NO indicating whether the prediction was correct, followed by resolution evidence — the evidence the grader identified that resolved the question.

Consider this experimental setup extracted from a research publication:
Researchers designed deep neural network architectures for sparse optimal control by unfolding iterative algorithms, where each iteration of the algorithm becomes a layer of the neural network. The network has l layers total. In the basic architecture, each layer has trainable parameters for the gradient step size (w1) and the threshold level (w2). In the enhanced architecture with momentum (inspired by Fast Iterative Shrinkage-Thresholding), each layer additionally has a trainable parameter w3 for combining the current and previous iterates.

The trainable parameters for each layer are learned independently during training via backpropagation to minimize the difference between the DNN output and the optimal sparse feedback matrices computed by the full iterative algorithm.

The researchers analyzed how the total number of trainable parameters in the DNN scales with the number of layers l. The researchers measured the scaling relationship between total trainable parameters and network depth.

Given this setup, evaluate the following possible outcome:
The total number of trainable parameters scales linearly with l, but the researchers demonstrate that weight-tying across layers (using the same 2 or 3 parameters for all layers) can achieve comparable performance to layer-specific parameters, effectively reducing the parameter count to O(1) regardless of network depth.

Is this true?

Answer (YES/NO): NO